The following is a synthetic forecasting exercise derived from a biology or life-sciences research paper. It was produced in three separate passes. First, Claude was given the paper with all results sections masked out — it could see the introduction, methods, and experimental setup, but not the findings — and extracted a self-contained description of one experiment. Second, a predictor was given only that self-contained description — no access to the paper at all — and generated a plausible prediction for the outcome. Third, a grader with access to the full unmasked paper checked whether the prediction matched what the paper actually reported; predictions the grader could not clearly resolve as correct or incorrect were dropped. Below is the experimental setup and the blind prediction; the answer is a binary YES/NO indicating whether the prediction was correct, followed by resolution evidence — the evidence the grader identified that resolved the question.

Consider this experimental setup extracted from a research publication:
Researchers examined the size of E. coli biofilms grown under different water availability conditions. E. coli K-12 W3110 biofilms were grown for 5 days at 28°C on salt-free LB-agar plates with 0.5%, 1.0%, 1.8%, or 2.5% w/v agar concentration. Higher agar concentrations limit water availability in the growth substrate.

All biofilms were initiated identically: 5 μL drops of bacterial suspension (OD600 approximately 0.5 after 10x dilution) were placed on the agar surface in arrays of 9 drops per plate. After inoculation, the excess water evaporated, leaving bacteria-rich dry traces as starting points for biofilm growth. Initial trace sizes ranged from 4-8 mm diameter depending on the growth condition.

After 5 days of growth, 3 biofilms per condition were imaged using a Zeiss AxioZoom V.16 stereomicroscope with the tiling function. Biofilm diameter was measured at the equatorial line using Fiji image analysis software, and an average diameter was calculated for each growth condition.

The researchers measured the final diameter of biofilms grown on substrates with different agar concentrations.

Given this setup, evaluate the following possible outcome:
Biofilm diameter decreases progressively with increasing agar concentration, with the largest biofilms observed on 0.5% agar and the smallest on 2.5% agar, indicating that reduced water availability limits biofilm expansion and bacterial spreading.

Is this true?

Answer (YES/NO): NO